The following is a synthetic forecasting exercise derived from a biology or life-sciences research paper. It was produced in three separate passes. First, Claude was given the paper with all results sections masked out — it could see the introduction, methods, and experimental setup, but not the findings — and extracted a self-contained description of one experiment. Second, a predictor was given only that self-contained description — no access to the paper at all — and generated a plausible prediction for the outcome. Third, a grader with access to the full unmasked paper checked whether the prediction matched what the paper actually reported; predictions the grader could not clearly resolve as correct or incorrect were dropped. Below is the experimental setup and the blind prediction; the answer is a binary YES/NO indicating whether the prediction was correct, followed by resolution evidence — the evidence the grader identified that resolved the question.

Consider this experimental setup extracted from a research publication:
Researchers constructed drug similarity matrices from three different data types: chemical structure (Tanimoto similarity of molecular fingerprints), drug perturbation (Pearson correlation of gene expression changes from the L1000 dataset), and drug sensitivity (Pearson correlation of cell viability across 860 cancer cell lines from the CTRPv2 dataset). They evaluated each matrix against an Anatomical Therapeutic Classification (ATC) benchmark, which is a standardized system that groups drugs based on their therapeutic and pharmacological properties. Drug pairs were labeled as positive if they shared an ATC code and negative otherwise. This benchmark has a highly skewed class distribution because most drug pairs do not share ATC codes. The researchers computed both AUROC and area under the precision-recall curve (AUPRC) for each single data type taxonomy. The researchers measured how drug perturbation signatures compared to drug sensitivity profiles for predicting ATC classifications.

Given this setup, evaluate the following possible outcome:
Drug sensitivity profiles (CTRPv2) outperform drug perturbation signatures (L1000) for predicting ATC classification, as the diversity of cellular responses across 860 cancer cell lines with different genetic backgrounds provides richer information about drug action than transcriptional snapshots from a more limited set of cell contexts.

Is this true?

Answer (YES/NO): NO